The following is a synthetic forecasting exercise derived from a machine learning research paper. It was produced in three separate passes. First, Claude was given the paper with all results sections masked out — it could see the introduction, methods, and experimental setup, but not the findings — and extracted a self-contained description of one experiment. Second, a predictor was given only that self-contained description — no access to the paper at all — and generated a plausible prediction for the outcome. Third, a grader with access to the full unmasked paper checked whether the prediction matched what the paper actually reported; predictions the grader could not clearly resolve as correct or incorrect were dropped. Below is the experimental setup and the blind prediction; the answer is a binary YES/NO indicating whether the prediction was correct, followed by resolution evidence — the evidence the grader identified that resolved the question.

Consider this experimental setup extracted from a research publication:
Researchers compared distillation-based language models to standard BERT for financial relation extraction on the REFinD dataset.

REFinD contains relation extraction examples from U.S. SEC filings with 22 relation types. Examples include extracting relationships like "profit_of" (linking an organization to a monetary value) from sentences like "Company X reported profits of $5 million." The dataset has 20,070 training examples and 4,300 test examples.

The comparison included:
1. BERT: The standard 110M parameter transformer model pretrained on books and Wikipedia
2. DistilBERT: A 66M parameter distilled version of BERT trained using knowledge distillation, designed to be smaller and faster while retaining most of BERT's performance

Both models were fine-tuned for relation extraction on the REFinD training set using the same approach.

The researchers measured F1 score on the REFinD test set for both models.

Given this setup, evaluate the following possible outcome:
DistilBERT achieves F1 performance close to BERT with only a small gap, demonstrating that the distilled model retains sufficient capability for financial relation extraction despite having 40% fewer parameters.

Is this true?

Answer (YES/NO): YES